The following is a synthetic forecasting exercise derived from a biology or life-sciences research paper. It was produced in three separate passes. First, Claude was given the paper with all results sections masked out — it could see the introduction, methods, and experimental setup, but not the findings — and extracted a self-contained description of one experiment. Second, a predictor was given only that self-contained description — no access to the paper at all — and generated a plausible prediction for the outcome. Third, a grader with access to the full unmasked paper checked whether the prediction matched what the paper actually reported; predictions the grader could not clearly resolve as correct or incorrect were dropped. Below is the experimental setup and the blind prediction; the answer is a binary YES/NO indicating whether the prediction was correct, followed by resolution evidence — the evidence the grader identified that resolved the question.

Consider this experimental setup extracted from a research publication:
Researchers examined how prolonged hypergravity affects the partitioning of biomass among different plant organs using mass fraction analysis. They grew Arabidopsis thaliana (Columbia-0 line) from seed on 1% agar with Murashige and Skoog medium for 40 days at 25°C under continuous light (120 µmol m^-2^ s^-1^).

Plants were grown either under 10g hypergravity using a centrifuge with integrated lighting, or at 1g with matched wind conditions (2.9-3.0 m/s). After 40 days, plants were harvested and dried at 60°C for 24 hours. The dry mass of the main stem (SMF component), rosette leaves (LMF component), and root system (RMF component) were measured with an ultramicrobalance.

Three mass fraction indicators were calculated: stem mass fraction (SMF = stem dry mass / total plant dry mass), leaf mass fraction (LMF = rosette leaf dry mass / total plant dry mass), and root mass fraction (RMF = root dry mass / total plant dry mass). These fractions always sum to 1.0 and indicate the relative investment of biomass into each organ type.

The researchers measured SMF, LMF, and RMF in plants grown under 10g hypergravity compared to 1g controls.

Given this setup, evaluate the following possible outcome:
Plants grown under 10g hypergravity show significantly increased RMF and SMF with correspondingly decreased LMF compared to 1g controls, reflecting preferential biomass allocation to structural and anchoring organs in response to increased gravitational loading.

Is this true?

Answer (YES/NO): NO